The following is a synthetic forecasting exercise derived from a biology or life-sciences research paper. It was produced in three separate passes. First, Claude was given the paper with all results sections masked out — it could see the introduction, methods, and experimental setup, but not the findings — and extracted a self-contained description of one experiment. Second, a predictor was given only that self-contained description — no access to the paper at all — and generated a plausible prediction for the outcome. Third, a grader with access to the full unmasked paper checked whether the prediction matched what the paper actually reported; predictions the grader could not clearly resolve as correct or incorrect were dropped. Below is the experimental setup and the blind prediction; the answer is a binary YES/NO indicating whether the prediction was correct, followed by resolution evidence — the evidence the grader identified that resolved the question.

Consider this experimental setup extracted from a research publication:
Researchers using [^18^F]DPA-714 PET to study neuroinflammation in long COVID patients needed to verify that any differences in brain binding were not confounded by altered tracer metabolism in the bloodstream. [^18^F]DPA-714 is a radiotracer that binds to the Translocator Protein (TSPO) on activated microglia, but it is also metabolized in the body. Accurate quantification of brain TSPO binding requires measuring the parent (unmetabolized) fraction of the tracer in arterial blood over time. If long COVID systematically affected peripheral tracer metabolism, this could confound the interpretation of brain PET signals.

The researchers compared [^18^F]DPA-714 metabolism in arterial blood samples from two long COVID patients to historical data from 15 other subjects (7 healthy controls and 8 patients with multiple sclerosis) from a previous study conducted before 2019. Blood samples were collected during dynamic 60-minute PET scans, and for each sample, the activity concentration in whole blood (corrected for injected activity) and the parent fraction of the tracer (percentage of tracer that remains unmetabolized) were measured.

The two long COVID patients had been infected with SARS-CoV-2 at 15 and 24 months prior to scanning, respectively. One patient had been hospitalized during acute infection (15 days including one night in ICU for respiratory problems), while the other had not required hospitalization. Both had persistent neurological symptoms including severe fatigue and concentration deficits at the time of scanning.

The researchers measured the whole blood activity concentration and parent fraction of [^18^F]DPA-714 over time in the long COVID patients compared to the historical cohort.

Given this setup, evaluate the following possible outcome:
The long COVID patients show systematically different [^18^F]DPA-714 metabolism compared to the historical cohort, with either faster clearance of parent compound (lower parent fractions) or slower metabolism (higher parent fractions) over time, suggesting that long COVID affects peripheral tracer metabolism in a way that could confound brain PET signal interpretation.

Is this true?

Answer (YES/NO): NO